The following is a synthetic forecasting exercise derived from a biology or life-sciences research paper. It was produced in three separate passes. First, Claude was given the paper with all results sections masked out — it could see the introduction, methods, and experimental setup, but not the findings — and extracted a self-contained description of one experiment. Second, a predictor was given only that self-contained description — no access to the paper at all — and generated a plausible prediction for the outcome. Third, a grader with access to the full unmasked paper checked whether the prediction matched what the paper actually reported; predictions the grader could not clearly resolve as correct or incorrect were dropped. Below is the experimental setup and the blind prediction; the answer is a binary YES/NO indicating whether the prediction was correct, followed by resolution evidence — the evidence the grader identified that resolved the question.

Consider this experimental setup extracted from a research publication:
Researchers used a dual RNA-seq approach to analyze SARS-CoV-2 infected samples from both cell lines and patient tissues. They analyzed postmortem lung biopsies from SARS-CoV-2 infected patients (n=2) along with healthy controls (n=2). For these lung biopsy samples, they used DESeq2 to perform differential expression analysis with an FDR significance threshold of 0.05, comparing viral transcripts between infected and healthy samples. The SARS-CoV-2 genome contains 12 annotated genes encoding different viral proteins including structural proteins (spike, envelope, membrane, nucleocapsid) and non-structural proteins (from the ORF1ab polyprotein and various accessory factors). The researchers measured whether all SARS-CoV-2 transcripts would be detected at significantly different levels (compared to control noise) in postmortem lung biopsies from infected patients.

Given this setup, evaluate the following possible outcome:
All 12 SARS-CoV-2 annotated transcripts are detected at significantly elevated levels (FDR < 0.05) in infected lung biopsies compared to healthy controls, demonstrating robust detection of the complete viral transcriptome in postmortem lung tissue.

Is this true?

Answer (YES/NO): NO